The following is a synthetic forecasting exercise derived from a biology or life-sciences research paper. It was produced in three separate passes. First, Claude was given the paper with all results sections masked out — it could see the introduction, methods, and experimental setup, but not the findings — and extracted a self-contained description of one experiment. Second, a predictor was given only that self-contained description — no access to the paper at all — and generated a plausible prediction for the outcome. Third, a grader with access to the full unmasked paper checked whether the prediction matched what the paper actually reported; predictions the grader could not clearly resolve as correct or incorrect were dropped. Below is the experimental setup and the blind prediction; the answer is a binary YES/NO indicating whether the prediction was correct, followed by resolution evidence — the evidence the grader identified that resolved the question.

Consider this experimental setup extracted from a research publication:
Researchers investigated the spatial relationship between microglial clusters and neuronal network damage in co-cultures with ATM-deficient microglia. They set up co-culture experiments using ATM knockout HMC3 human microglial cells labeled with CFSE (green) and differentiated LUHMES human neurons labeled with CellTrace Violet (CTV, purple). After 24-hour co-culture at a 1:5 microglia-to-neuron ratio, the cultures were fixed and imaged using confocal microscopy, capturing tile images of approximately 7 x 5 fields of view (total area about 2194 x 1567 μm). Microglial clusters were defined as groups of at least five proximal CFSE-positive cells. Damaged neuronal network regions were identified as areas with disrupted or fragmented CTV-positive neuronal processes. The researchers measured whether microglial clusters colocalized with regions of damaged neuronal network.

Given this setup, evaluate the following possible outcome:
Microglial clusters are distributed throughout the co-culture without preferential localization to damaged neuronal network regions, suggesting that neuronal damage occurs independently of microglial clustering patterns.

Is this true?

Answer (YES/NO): NO